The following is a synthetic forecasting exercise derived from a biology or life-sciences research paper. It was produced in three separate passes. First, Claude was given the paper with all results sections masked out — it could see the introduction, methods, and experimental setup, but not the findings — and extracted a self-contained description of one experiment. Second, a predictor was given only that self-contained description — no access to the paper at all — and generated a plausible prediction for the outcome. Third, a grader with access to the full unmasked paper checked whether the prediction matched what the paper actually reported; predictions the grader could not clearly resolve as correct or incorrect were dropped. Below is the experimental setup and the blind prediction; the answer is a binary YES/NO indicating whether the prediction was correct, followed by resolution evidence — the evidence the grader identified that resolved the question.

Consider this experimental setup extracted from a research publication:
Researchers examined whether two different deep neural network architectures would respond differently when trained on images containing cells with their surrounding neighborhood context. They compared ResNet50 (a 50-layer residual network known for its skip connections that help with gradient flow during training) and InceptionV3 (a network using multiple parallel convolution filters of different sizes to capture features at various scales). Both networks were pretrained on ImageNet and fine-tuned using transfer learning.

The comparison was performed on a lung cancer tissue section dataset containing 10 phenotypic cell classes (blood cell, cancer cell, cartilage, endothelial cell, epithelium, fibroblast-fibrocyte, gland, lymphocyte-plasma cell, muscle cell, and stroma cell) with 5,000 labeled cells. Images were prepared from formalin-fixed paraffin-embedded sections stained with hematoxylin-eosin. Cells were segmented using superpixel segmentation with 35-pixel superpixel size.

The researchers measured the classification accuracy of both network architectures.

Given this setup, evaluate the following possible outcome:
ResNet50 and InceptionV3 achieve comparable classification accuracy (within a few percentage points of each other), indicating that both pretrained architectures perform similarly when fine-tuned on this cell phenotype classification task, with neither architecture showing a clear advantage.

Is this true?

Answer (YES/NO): NO